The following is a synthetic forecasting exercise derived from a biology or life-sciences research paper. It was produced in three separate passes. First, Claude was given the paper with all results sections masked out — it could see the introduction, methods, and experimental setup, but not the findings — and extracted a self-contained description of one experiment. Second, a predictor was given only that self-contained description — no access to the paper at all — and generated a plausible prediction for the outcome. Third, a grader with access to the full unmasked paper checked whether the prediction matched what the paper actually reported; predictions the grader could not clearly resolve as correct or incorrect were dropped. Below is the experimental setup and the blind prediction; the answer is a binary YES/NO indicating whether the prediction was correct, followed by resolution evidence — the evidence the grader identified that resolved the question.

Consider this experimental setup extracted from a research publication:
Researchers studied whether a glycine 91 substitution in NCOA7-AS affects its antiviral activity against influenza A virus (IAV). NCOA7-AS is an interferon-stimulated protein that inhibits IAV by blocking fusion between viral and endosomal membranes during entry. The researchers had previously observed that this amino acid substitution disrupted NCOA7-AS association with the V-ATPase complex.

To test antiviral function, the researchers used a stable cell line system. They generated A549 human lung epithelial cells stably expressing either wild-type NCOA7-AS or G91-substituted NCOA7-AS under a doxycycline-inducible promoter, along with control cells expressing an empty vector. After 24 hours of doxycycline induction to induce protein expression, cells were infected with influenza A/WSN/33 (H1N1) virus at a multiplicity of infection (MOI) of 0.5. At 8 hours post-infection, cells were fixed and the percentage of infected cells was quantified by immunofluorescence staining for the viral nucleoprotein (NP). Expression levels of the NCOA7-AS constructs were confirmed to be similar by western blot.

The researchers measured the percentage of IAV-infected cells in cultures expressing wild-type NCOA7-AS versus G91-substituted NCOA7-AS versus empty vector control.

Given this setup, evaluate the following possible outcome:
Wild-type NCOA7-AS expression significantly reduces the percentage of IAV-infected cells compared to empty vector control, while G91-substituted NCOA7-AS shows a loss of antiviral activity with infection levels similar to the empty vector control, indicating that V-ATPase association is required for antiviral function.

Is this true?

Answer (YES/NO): YES